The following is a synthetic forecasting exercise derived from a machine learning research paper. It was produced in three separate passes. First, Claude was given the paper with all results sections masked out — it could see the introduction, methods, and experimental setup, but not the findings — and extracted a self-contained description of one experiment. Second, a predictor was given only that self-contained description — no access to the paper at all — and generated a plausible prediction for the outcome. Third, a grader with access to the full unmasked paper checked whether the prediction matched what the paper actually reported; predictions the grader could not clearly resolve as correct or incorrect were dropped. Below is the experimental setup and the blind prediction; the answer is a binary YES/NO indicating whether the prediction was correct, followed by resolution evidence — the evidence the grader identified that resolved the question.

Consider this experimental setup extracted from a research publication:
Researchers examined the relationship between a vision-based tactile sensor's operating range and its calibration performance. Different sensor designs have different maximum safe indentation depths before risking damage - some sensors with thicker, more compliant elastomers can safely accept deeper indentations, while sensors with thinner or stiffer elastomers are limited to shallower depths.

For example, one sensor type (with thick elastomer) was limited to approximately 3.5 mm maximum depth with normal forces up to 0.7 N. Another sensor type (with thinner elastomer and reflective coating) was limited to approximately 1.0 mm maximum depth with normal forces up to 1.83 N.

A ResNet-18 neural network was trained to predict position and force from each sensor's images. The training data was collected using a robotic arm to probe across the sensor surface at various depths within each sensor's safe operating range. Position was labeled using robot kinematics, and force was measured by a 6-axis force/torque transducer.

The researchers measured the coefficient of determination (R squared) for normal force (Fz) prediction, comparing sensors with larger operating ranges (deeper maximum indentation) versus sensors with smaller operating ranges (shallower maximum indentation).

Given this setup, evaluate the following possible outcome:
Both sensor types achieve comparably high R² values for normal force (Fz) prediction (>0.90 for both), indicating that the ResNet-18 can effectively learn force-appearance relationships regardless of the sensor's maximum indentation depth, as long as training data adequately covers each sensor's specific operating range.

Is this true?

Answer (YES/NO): YES